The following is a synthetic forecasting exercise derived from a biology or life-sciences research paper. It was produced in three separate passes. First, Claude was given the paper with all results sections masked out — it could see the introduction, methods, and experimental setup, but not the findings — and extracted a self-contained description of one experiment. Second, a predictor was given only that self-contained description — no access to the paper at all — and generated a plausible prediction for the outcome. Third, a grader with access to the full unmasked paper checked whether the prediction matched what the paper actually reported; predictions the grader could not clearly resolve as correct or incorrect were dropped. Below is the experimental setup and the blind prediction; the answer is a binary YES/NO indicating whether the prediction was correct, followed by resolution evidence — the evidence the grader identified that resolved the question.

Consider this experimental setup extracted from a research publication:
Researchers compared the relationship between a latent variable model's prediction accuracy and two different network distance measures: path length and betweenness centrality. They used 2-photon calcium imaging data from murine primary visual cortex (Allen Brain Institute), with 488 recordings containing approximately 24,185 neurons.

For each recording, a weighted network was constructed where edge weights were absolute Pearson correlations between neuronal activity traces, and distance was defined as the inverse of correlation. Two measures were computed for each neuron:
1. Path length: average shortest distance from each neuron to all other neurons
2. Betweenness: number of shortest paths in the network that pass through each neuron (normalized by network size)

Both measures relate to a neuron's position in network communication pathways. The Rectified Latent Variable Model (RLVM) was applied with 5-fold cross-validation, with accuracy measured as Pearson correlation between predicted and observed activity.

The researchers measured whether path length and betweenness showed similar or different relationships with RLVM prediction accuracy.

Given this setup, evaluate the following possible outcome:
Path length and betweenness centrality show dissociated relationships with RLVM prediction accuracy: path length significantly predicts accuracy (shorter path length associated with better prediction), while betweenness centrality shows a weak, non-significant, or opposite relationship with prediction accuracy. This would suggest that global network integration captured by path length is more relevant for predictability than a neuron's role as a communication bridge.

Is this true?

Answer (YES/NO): YES